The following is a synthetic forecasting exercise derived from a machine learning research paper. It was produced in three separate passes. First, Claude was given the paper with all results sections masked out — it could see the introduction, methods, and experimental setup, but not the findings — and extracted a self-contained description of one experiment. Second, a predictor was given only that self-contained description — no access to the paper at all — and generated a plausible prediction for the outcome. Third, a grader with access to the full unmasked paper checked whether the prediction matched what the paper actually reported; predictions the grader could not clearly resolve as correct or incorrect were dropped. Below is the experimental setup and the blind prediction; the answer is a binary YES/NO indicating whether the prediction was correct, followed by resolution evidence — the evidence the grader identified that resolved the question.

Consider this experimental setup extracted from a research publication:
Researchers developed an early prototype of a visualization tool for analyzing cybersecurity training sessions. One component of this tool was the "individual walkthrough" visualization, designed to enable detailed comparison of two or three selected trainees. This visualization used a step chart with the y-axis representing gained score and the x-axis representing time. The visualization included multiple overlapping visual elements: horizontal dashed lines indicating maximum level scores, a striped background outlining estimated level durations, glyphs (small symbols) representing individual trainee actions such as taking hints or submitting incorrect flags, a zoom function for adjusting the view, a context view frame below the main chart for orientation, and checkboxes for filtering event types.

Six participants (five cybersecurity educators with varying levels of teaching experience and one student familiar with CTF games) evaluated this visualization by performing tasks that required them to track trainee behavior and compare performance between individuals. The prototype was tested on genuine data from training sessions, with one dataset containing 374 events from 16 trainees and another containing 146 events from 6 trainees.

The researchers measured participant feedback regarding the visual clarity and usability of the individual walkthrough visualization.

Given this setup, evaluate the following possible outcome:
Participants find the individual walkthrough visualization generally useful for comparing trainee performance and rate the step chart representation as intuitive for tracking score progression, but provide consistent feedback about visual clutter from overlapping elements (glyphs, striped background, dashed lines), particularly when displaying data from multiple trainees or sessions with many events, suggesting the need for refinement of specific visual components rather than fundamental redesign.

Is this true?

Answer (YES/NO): NO